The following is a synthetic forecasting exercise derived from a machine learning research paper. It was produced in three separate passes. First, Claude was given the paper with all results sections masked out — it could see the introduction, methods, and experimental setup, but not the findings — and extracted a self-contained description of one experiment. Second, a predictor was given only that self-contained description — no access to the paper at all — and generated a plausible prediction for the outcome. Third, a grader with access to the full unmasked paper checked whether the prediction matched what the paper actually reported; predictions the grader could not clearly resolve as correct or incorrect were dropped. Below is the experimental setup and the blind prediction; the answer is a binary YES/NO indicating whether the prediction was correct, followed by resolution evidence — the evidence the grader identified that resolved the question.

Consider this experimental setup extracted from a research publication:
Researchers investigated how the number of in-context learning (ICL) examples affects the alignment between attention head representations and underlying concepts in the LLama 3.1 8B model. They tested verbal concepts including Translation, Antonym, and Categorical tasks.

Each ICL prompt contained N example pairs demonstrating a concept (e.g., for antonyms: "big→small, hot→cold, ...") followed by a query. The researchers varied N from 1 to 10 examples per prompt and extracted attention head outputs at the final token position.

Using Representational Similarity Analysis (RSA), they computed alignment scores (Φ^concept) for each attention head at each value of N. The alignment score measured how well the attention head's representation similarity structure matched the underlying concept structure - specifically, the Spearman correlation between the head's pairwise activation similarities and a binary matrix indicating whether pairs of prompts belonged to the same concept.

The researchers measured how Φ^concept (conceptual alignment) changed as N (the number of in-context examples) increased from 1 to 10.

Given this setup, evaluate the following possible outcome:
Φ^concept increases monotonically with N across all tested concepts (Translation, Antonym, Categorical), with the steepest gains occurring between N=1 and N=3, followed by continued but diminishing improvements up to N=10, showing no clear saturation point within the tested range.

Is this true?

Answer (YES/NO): NO